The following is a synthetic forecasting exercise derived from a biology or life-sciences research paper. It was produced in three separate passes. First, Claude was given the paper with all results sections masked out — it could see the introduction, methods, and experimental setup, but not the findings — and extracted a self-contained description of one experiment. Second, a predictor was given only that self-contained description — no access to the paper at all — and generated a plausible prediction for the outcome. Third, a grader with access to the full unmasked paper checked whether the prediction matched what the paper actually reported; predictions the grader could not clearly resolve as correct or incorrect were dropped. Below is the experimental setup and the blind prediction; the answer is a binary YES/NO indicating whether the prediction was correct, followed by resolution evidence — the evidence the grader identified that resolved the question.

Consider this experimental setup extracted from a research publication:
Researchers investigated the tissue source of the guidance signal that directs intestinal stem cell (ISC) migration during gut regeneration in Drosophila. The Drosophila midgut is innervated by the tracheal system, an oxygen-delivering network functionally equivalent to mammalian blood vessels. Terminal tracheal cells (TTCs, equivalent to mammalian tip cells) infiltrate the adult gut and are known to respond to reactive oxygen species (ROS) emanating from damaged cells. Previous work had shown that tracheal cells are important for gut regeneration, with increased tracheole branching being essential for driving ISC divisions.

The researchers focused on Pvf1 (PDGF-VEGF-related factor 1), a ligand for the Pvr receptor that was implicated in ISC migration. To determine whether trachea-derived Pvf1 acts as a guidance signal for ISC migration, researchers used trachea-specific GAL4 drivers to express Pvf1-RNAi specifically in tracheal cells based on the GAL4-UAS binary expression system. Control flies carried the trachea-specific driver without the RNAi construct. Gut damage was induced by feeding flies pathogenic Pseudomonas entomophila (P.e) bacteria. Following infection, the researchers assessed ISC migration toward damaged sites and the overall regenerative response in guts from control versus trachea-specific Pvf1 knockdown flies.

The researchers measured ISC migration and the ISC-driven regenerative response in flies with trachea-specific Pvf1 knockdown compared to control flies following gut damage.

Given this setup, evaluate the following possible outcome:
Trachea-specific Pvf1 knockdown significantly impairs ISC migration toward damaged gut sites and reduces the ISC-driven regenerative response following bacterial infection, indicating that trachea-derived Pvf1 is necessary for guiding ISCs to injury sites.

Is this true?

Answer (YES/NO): YES